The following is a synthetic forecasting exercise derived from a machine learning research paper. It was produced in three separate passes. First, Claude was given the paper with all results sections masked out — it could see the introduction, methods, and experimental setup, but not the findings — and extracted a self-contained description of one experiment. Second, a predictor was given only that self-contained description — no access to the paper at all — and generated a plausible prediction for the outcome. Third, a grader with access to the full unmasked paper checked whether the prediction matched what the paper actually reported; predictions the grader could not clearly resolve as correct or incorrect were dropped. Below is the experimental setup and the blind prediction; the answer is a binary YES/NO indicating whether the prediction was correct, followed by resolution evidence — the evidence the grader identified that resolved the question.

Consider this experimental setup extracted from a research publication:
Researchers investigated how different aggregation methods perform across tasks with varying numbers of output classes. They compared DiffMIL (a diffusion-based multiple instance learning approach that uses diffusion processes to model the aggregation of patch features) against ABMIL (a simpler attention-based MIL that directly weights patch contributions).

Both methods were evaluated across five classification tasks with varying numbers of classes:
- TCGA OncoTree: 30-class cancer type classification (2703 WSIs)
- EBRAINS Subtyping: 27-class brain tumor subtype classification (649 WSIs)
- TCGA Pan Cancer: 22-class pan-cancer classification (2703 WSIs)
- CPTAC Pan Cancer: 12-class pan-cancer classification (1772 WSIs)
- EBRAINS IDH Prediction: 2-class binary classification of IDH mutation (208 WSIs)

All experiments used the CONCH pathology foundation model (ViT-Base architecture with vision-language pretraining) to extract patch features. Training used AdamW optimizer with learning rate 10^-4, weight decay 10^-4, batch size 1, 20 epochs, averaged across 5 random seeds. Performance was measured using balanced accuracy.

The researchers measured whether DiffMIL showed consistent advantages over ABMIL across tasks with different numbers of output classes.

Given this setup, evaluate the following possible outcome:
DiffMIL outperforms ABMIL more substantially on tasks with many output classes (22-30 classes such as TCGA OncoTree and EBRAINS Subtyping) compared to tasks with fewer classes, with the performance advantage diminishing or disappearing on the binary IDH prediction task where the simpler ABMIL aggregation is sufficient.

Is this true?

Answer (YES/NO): YES